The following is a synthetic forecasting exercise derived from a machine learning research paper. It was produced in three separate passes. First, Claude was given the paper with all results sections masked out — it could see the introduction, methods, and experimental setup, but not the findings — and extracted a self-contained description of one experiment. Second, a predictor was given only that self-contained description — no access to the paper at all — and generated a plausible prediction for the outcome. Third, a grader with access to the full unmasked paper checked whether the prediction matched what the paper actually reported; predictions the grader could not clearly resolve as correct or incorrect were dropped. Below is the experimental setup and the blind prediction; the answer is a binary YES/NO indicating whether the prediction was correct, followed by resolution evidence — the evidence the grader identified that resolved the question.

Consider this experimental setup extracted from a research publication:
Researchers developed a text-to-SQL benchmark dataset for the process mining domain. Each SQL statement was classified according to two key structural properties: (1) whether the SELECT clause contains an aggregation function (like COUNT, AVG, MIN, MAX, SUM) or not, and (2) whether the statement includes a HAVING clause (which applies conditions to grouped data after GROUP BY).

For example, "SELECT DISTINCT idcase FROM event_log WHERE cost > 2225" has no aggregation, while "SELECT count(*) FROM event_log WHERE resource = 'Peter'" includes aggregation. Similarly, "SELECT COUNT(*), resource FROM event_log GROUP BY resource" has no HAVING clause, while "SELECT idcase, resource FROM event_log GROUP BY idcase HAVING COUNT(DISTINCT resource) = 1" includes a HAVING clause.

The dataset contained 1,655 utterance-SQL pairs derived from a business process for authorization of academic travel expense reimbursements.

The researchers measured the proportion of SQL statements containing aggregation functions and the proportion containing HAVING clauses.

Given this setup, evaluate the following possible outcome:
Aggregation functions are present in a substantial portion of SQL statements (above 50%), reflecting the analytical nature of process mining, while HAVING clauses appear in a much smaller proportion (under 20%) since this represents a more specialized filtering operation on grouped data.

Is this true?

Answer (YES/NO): NO